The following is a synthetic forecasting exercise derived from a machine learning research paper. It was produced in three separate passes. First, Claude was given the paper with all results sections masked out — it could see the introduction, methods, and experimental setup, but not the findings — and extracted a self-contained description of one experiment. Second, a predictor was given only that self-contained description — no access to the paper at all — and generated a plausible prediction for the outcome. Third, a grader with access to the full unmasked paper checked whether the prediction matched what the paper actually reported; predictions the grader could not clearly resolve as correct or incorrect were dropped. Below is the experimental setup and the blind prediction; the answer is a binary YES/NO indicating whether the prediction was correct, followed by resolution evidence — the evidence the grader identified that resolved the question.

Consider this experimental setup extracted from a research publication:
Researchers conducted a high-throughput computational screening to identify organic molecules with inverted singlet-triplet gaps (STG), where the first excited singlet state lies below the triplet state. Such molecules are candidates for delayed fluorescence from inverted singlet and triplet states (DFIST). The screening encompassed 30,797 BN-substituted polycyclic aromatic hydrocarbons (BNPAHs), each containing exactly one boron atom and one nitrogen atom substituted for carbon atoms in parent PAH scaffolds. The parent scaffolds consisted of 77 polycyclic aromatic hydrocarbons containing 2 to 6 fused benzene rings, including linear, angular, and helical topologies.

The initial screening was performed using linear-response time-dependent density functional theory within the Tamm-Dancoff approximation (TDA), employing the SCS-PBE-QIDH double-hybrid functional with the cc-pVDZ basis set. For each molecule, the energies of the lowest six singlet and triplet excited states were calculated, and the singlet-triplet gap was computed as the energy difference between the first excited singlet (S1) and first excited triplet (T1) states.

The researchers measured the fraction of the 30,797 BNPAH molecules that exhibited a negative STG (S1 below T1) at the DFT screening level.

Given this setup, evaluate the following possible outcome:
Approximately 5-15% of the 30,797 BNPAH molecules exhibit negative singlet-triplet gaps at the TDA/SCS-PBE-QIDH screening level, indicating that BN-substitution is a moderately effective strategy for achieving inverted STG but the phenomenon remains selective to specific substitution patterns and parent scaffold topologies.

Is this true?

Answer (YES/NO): YES